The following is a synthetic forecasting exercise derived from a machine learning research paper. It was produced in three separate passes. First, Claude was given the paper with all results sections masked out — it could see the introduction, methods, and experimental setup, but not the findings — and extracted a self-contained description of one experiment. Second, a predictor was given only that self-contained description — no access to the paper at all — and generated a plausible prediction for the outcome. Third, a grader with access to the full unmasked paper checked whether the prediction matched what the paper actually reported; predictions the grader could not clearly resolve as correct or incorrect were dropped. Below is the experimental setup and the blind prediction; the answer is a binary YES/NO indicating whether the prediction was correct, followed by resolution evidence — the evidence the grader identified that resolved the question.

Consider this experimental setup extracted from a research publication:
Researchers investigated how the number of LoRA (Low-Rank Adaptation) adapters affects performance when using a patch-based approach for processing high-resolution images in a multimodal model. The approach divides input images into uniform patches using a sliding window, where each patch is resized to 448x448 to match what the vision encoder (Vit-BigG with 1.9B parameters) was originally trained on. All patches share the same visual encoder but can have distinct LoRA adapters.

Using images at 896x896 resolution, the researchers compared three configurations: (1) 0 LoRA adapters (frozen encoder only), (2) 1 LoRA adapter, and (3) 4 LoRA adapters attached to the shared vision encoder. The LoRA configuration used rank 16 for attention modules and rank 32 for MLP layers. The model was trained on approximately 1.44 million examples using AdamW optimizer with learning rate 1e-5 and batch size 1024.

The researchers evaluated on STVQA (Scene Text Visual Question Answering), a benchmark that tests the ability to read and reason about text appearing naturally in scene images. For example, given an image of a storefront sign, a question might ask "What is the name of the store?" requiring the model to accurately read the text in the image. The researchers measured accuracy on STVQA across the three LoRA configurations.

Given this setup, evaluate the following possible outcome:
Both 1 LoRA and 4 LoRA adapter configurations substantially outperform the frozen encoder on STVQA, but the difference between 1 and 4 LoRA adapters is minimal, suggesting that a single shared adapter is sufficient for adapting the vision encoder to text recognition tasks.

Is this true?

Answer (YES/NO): NO